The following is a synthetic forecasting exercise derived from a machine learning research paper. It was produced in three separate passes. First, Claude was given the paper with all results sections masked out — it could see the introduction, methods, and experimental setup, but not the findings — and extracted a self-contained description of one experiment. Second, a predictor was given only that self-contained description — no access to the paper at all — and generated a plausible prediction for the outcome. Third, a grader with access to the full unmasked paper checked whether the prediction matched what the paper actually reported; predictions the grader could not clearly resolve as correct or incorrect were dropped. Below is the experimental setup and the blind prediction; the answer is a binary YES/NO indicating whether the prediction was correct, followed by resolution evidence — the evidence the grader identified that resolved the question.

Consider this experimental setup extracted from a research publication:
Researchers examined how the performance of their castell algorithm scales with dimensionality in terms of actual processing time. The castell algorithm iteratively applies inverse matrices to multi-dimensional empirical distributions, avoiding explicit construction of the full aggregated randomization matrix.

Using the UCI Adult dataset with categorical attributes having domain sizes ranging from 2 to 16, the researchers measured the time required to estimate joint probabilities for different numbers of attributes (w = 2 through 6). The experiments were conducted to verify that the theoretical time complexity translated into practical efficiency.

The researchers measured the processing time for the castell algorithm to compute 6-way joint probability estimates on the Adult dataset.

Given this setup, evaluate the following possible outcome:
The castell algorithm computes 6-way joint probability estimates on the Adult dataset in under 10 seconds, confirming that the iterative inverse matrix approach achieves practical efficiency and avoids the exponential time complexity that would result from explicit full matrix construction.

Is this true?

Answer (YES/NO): YES